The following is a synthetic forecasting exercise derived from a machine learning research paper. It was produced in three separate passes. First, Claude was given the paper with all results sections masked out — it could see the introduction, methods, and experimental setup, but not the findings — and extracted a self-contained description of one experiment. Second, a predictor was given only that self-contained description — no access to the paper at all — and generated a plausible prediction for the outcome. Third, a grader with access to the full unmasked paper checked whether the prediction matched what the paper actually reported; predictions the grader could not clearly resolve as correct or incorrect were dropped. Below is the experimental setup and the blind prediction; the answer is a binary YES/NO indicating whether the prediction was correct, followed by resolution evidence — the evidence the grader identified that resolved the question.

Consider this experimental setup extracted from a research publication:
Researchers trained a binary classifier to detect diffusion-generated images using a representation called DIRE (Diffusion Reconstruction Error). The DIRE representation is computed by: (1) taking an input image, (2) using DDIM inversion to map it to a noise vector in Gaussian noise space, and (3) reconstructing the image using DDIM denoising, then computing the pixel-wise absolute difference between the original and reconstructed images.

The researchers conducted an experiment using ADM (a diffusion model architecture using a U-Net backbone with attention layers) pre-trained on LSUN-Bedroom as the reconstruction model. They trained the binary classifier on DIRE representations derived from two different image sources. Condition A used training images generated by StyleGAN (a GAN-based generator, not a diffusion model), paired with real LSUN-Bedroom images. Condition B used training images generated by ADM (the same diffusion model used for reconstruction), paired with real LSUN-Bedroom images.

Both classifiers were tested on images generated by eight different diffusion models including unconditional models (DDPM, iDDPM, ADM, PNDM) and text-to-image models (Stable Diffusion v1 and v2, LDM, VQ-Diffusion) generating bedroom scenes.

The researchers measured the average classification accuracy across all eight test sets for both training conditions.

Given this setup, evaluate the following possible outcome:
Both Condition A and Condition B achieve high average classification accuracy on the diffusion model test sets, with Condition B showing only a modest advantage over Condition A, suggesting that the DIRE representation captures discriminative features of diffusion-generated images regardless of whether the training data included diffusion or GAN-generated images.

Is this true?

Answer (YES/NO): YES